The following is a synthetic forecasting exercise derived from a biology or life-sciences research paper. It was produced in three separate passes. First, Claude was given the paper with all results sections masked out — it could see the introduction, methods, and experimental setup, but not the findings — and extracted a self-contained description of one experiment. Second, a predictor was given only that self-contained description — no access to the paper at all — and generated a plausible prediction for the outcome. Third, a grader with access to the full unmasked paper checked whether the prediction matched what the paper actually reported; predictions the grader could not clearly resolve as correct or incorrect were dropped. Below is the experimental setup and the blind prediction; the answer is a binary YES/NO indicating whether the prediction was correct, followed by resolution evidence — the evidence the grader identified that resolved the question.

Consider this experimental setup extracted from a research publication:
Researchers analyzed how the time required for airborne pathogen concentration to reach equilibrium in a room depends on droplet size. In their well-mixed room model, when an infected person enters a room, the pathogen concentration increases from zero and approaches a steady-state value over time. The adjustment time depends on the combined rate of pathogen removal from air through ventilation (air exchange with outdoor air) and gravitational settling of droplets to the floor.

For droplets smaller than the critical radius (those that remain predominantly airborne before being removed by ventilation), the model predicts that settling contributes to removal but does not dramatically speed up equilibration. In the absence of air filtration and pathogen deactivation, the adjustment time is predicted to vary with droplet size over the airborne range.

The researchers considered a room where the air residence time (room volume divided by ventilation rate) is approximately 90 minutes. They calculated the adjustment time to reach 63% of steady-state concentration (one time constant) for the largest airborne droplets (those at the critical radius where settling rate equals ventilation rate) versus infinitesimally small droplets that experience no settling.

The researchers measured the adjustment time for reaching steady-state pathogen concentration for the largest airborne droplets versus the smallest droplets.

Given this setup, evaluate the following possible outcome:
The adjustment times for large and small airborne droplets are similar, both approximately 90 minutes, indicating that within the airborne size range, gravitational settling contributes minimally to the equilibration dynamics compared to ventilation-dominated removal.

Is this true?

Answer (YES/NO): NO